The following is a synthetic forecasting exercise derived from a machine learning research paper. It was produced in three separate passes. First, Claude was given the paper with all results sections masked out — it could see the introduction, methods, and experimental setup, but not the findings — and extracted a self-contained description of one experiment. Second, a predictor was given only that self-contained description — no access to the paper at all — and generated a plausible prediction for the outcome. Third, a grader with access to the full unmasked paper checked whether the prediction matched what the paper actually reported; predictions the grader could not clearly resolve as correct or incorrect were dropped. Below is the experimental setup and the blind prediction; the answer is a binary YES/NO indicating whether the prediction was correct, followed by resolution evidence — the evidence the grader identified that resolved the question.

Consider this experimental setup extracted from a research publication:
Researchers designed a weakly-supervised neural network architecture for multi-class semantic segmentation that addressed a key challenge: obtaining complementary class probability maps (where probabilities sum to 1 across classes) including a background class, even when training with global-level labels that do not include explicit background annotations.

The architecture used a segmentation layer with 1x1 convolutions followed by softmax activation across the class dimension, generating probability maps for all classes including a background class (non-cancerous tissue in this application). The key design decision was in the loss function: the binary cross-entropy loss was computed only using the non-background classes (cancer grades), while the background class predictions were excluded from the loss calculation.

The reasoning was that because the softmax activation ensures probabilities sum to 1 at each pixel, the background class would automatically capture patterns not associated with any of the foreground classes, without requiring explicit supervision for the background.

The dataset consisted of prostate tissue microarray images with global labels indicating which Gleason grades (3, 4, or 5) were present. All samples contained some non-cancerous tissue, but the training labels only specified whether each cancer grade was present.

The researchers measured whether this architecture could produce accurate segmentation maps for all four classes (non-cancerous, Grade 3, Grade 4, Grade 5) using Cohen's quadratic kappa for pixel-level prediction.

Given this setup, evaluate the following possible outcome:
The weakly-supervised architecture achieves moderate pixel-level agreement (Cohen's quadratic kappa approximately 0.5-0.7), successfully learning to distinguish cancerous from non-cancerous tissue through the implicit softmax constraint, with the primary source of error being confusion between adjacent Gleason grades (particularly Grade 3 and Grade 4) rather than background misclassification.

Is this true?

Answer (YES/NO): YES